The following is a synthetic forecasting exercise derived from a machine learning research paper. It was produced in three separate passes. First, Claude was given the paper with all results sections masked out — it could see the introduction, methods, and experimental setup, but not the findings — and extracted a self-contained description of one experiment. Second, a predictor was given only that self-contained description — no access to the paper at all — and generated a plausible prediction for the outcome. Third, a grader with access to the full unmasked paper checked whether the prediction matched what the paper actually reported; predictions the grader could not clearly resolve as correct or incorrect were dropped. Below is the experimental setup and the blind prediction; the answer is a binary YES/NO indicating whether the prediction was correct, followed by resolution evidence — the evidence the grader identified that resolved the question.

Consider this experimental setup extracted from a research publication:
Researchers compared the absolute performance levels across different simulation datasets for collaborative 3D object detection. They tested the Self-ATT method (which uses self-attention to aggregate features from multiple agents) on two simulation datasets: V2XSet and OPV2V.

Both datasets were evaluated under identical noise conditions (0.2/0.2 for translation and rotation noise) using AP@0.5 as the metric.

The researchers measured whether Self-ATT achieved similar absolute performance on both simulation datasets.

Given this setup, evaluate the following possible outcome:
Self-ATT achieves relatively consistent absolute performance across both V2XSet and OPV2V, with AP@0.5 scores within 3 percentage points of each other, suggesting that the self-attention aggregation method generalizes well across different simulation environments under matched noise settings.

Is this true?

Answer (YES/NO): NO